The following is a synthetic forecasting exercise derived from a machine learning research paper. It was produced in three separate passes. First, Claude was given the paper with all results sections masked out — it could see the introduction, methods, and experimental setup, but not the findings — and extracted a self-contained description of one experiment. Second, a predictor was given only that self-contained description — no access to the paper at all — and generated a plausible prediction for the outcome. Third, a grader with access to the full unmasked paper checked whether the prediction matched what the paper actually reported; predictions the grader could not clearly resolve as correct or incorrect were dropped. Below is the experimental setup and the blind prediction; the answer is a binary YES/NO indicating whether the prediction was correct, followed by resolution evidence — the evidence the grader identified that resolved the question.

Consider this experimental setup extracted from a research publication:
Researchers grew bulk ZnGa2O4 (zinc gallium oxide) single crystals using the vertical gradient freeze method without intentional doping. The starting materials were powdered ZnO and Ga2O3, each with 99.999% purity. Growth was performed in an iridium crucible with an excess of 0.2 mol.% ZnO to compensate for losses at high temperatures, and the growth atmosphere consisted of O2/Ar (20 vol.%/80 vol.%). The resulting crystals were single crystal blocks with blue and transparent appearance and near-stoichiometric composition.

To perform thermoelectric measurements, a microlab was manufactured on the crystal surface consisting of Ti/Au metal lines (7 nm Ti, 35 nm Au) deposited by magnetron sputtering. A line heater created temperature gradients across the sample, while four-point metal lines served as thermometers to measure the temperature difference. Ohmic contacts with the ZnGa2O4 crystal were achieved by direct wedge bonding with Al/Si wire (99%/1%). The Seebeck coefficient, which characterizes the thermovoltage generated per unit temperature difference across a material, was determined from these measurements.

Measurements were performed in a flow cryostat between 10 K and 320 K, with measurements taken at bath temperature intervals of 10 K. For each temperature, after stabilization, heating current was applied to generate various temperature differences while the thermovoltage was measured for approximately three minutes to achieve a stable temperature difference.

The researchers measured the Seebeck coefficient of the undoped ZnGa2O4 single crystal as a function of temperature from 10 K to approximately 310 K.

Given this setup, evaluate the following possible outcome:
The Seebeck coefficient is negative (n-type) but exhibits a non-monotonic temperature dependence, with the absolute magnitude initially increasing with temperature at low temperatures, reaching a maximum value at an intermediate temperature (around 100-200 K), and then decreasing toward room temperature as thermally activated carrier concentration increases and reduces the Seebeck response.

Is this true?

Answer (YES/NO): NO